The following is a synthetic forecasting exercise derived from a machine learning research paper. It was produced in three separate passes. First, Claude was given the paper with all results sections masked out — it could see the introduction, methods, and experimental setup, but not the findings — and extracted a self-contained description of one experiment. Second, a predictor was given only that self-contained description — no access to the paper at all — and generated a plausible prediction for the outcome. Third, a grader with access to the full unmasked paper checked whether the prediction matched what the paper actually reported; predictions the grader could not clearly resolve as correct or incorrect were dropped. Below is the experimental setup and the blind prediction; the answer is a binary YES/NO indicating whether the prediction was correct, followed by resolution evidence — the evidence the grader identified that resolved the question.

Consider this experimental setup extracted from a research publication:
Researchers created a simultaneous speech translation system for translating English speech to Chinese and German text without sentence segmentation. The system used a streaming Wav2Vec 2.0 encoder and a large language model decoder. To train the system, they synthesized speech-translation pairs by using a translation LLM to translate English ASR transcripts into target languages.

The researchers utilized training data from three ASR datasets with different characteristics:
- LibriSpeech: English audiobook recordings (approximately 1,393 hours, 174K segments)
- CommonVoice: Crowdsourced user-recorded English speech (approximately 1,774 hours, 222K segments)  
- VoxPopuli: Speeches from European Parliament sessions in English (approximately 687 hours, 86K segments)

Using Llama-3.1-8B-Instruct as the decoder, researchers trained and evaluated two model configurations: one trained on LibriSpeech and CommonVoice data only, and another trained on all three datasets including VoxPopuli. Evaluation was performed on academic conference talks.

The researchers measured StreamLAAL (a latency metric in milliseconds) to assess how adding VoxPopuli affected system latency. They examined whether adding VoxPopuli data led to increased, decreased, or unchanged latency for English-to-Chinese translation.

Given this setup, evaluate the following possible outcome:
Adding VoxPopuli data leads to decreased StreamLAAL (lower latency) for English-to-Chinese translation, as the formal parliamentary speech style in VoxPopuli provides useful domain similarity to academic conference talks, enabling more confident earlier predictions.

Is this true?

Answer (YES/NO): NO